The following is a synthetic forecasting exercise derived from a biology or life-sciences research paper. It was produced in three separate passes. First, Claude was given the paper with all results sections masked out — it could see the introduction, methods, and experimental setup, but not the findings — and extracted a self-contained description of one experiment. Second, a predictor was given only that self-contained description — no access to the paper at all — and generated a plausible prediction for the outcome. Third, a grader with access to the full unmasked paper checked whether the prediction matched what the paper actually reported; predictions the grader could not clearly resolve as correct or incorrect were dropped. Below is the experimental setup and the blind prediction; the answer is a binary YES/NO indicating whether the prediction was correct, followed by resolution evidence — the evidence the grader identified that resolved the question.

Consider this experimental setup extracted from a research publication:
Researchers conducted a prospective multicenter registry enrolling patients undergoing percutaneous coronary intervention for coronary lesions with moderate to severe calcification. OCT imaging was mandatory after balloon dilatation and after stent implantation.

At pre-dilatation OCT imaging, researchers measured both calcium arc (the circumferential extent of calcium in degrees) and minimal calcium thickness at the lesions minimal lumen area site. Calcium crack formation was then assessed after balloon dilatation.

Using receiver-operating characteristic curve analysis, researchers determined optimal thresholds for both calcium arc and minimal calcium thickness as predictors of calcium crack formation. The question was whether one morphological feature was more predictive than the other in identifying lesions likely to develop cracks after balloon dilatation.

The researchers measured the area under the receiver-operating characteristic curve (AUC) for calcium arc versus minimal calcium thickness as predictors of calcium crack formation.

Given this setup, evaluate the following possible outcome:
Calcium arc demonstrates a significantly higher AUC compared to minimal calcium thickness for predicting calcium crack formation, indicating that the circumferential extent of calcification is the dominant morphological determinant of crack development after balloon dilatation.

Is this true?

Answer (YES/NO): YES